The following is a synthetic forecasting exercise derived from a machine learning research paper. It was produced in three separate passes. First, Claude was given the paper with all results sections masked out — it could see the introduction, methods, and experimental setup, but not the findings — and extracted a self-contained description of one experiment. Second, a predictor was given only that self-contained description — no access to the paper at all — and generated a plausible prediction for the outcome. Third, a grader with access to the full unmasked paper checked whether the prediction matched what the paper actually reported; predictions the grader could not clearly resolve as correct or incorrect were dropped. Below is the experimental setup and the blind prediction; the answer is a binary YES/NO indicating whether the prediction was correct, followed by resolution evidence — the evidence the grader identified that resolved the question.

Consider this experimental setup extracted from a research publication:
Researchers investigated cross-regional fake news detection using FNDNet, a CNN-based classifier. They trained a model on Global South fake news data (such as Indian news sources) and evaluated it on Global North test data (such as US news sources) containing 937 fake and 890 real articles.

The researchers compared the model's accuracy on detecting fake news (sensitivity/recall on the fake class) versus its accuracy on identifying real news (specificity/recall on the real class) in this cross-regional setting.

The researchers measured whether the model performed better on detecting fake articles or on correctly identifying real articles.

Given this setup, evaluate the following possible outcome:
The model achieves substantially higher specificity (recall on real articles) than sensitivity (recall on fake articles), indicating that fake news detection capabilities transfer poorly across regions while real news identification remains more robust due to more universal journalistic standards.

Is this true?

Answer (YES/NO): YES